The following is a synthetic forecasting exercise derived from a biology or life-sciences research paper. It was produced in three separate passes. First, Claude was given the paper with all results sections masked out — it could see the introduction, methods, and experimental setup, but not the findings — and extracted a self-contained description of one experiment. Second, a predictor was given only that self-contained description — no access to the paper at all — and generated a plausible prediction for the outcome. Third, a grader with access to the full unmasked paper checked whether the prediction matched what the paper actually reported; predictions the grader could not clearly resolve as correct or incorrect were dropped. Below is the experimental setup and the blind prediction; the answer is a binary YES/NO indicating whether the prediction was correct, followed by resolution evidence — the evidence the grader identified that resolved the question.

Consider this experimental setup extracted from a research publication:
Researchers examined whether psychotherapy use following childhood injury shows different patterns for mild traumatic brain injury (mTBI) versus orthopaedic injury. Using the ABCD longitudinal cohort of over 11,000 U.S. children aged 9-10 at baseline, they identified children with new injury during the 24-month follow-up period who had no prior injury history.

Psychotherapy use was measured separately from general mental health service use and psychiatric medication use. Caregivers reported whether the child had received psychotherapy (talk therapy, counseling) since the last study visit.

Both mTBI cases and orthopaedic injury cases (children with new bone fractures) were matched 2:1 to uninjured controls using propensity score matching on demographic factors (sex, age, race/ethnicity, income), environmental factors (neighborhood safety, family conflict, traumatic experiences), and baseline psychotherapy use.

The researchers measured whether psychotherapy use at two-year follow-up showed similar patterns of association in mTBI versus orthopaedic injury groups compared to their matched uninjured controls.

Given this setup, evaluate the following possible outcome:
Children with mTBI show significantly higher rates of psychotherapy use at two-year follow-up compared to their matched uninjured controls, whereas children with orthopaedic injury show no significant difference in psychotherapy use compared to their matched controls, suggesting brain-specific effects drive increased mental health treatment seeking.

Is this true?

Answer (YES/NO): NO